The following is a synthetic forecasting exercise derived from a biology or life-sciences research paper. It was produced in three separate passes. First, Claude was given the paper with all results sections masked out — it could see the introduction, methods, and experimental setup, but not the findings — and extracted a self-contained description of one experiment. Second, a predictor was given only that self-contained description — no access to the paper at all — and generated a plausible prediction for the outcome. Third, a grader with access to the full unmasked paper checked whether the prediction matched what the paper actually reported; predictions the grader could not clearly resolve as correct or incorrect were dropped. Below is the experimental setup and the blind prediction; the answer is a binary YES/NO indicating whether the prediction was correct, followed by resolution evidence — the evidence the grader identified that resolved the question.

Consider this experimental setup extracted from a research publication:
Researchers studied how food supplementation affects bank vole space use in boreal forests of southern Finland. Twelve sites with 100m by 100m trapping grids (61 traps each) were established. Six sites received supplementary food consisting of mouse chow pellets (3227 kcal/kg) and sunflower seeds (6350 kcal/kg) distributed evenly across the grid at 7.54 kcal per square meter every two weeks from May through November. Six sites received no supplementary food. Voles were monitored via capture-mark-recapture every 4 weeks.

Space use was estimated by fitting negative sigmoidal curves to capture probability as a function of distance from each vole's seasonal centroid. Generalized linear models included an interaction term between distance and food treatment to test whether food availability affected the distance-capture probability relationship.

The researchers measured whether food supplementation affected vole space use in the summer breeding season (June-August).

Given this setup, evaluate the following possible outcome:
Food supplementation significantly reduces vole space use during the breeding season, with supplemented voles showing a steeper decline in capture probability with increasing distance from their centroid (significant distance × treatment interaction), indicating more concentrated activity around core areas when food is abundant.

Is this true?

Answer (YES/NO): YES